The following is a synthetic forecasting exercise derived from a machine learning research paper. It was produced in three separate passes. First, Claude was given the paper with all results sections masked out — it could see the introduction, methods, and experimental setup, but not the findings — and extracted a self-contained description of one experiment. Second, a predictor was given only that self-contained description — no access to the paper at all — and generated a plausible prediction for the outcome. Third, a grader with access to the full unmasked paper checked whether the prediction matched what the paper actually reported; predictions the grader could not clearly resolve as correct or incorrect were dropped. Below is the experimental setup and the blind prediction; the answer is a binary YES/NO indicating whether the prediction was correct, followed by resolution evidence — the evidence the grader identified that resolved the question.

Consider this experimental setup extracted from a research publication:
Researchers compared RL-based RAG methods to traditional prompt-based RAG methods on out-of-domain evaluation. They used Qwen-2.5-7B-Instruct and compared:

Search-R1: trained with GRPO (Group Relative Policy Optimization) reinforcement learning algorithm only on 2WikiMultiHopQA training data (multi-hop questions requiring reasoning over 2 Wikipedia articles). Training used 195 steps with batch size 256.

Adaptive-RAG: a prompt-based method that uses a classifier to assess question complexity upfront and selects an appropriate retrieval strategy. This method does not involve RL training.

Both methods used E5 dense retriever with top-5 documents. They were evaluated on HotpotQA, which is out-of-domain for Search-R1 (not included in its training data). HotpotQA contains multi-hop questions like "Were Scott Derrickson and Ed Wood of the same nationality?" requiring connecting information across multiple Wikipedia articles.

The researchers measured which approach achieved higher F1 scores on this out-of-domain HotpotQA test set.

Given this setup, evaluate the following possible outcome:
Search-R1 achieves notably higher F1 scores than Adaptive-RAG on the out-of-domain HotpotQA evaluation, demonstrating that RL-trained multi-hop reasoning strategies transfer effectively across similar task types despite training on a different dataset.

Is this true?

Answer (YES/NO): YES